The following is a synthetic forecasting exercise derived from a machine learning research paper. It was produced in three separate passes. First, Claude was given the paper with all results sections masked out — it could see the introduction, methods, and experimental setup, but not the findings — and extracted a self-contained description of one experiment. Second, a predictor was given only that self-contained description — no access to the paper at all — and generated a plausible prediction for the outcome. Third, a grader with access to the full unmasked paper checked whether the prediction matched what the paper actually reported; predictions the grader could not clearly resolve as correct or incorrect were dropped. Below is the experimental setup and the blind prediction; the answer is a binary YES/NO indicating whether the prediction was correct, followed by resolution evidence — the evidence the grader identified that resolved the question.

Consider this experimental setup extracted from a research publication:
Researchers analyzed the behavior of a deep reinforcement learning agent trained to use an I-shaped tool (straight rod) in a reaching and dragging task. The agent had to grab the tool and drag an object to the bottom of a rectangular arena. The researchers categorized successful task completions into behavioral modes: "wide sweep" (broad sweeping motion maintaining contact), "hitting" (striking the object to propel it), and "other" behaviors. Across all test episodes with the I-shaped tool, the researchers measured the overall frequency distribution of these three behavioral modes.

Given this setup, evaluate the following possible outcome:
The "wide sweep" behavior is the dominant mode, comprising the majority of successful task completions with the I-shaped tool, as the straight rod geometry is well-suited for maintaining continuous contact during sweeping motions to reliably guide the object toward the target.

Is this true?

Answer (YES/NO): YES